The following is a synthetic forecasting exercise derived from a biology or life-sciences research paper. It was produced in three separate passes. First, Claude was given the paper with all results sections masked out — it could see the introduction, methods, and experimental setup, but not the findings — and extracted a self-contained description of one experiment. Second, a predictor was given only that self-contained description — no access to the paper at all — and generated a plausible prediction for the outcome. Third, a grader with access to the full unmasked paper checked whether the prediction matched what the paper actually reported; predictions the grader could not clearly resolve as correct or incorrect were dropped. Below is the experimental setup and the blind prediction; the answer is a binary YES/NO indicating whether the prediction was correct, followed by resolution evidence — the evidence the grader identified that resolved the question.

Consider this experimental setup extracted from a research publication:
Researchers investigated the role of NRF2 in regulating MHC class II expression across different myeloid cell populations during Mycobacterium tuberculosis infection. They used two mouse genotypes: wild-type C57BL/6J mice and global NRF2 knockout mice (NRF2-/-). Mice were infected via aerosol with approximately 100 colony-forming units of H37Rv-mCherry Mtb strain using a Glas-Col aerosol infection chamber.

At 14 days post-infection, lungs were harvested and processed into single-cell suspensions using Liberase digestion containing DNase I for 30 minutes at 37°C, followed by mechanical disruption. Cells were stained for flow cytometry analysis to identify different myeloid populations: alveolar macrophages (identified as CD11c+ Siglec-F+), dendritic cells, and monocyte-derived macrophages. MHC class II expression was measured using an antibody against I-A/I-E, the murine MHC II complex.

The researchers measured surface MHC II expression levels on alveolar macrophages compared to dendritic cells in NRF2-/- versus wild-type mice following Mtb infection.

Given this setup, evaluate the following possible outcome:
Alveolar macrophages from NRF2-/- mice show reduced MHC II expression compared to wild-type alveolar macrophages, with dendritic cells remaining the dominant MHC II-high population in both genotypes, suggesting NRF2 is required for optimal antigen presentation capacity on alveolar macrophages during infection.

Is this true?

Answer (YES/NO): NO